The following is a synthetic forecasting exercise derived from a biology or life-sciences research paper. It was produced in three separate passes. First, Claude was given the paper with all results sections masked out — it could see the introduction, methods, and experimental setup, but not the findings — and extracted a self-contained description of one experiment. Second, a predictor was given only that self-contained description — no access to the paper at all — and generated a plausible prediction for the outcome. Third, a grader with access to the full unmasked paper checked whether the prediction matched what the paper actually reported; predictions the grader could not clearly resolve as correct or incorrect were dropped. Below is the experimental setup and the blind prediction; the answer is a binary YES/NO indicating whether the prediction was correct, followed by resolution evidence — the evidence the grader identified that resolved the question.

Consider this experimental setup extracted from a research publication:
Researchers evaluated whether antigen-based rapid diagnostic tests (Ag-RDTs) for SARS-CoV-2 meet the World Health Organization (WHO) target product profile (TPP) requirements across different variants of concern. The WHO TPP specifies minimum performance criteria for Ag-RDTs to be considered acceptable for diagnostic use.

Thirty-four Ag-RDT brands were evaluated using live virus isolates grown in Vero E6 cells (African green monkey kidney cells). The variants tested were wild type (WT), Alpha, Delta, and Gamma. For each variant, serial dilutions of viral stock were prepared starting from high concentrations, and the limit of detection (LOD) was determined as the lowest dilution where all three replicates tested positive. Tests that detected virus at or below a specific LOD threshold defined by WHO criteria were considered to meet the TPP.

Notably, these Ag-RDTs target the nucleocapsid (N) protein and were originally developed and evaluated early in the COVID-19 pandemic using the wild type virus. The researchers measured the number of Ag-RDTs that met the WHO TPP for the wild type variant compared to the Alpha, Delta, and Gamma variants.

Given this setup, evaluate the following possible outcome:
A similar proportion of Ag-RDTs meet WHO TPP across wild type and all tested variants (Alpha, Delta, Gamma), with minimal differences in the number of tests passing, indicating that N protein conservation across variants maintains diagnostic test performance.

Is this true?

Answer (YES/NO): NO